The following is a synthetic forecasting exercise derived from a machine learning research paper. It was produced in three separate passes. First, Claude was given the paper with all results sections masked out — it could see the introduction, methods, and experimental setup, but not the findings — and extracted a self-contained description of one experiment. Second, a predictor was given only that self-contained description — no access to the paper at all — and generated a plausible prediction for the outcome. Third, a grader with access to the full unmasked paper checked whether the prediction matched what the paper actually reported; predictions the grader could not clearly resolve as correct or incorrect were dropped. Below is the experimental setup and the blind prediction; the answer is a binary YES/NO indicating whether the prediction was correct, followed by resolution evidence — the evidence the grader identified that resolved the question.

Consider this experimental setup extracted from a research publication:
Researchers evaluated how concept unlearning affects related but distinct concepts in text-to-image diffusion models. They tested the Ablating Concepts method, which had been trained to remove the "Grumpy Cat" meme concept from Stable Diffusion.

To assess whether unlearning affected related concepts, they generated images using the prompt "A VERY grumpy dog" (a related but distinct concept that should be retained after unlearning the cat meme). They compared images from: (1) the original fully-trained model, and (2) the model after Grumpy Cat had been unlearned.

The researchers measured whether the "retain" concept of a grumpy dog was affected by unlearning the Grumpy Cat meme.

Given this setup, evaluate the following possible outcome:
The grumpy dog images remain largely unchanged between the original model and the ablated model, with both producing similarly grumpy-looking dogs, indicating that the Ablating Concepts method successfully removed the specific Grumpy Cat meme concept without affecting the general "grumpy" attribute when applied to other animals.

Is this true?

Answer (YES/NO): NO